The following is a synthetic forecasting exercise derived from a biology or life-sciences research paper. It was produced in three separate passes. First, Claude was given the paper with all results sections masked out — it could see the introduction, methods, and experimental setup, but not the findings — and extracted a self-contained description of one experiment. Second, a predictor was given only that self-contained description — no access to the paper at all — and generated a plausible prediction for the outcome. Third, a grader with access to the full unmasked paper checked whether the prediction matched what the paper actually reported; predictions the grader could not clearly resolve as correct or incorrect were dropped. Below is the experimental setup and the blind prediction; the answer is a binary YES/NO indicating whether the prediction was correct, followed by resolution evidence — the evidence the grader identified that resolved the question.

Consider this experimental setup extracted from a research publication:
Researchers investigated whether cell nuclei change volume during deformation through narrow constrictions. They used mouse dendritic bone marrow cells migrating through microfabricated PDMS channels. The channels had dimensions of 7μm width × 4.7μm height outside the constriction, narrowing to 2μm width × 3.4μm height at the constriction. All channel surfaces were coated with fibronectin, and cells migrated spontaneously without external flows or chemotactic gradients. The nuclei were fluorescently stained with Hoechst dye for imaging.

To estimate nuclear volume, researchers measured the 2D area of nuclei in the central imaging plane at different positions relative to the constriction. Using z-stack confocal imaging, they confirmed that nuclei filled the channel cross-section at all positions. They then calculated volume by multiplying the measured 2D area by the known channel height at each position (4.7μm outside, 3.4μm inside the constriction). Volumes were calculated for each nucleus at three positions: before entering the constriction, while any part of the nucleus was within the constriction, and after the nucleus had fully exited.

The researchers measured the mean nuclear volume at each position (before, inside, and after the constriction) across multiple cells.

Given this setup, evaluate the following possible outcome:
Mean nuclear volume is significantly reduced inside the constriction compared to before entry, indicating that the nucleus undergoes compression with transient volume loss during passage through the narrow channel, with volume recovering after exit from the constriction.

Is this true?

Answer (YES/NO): NO